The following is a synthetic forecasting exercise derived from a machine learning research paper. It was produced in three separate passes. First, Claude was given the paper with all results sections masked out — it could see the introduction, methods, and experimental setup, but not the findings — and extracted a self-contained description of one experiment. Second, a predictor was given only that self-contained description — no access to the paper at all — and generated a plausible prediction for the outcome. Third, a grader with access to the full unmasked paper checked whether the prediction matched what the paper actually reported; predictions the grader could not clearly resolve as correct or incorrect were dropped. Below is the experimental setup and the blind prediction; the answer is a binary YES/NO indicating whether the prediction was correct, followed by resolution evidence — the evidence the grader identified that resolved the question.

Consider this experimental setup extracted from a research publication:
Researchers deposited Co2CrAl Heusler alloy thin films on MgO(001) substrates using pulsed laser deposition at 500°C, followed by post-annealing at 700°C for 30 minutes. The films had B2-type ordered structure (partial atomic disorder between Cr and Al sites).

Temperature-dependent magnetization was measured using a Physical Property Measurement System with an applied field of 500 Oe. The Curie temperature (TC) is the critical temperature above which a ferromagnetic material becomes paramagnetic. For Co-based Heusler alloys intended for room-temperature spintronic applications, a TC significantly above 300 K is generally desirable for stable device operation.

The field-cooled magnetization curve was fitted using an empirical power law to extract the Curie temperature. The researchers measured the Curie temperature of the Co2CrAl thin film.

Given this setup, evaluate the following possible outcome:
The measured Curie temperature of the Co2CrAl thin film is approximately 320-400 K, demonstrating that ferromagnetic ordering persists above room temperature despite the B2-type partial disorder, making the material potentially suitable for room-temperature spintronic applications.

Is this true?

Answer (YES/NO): YES